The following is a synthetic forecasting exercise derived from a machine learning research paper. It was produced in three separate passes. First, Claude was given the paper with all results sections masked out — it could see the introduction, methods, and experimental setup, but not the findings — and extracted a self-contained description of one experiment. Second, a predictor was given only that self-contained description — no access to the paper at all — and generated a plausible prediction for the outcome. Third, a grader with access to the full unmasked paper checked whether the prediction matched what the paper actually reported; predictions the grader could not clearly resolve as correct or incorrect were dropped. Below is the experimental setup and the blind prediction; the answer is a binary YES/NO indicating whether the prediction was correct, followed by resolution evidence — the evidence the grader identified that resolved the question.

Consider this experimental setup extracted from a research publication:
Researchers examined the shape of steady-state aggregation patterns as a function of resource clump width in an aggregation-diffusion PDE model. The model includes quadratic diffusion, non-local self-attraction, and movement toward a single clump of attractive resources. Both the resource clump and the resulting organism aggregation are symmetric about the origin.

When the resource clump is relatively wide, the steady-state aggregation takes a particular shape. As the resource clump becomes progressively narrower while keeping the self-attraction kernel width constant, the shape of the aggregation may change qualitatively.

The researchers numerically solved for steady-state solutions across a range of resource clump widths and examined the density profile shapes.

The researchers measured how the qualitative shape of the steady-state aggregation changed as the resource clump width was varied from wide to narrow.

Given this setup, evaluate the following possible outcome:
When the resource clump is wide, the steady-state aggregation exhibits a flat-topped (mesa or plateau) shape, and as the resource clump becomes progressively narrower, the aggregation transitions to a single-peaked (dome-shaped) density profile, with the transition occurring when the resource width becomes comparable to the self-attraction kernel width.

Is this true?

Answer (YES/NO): NO